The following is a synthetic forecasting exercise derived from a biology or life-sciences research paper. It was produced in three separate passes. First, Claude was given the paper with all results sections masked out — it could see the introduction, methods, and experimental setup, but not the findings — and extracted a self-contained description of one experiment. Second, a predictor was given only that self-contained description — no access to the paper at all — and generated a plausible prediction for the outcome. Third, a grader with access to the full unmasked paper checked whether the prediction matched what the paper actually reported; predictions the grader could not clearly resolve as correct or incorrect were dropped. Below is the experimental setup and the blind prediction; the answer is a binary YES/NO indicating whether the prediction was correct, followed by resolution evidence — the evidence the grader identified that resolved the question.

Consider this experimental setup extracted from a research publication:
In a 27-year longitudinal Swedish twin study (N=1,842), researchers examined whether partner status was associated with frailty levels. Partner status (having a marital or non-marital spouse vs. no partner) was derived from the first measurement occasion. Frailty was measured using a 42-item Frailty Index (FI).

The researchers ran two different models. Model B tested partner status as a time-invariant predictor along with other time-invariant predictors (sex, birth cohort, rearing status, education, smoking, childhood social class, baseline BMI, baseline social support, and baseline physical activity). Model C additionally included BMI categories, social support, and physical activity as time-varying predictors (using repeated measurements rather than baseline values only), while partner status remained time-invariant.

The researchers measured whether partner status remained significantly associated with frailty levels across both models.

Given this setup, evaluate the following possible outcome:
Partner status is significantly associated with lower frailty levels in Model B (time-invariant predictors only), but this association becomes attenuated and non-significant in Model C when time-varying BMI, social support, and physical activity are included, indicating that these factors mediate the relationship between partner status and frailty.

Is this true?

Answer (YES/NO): YES